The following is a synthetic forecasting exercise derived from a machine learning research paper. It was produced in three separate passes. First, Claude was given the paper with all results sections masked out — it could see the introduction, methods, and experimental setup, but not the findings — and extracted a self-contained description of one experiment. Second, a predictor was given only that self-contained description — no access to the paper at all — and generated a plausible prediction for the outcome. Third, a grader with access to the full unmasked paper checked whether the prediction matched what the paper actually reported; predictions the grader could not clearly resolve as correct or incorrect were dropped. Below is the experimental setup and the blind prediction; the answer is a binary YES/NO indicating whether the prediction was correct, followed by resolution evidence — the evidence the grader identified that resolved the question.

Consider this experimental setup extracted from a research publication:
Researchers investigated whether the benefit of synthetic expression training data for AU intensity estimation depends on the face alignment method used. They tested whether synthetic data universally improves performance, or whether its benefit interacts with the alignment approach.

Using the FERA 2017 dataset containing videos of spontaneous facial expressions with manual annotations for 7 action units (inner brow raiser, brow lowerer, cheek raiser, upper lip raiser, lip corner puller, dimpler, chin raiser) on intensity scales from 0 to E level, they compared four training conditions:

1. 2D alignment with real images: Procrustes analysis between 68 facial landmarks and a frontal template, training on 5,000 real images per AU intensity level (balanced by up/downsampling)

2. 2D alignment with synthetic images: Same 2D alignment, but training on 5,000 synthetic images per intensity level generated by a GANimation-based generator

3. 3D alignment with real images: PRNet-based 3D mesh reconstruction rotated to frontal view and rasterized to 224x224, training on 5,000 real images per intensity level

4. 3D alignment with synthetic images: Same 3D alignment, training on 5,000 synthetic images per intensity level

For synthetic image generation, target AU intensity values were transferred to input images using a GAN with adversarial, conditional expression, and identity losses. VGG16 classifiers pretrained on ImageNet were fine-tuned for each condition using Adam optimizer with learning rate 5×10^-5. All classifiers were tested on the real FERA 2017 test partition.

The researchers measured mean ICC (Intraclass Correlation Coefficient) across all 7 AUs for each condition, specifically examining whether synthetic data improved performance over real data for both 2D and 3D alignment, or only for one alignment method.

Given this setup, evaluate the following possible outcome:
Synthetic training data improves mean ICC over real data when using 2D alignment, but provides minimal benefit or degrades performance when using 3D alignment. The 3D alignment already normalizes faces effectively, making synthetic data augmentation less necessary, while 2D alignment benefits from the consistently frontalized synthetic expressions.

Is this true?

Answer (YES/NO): NO